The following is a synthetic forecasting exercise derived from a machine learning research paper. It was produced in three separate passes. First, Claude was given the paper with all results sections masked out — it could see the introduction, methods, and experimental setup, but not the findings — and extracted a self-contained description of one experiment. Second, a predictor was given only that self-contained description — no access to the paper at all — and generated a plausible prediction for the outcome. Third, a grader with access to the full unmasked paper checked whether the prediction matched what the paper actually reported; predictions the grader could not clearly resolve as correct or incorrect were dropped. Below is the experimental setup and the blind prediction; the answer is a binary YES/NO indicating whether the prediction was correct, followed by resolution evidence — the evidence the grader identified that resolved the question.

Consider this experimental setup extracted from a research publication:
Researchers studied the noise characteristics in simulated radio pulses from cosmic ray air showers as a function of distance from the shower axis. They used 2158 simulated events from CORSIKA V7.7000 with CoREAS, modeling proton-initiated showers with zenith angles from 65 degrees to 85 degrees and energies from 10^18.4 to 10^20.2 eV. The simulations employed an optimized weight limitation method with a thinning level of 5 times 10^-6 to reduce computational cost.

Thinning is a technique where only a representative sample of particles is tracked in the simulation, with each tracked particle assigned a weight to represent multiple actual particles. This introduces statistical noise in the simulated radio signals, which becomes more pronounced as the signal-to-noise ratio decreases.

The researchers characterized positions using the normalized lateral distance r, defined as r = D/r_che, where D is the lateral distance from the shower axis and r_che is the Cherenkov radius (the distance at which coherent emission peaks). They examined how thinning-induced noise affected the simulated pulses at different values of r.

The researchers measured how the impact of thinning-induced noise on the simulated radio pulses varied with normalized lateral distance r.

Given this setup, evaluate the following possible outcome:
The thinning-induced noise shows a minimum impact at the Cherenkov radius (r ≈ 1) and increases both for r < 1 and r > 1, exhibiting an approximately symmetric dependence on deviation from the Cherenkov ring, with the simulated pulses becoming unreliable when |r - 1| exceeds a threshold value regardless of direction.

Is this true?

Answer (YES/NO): NO